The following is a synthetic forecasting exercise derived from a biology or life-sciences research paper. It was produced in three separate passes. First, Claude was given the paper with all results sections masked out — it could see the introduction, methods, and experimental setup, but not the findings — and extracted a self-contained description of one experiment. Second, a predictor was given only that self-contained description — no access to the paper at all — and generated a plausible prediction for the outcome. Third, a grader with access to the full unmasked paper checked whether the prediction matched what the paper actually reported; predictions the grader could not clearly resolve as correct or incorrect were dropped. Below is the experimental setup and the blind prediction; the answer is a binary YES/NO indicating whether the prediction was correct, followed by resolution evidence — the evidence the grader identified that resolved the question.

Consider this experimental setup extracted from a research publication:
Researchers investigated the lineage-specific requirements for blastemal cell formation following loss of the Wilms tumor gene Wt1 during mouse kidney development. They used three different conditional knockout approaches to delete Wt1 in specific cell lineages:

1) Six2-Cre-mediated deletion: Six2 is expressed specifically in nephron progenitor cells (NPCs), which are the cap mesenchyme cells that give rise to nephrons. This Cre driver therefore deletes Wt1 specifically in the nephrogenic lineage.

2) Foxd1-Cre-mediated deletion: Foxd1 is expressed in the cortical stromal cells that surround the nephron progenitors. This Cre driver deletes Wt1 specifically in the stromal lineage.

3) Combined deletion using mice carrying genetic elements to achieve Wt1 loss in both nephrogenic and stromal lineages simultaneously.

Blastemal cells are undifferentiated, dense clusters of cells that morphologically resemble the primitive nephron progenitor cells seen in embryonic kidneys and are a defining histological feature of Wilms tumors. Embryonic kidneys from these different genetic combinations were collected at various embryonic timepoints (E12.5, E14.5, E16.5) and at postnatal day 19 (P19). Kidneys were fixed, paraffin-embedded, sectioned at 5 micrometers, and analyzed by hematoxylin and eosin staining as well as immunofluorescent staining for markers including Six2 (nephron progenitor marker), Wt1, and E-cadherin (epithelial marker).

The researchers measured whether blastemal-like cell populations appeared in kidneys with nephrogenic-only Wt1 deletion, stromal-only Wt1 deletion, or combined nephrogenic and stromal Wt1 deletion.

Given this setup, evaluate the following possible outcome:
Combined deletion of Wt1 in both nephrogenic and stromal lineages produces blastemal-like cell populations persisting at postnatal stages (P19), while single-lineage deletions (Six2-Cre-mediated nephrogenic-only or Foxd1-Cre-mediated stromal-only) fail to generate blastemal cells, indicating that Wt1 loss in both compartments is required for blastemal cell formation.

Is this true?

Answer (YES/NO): NO